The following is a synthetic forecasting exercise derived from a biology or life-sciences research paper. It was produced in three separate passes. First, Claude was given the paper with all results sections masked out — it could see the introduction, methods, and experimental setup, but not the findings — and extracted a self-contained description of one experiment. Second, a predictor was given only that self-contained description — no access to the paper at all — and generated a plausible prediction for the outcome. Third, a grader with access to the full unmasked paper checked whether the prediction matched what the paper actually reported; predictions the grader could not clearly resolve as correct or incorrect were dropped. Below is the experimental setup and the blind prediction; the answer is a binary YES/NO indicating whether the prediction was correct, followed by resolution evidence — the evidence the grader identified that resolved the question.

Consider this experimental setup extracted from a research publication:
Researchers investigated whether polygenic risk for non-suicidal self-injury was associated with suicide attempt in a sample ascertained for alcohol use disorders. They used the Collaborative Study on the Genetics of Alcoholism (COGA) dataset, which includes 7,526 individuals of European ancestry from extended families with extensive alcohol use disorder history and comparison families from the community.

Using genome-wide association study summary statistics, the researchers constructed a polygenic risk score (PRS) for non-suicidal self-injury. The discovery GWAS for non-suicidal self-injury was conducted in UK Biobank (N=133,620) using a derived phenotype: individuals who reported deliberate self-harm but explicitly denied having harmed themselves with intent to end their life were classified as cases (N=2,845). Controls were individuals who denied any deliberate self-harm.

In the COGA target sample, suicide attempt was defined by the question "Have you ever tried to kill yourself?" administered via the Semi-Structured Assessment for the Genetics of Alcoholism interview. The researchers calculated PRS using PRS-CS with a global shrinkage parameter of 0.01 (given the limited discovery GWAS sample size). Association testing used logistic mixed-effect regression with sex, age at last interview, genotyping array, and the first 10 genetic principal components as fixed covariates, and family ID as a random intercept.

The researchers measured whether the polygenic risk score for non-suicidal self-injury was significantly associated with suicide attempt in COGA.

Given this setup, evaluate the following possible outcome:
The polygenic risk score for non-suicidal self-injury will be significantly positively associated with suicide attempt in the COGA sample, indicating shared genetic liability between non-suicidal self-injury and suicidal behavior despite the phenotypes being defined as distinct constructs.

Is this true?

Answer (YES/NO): YES